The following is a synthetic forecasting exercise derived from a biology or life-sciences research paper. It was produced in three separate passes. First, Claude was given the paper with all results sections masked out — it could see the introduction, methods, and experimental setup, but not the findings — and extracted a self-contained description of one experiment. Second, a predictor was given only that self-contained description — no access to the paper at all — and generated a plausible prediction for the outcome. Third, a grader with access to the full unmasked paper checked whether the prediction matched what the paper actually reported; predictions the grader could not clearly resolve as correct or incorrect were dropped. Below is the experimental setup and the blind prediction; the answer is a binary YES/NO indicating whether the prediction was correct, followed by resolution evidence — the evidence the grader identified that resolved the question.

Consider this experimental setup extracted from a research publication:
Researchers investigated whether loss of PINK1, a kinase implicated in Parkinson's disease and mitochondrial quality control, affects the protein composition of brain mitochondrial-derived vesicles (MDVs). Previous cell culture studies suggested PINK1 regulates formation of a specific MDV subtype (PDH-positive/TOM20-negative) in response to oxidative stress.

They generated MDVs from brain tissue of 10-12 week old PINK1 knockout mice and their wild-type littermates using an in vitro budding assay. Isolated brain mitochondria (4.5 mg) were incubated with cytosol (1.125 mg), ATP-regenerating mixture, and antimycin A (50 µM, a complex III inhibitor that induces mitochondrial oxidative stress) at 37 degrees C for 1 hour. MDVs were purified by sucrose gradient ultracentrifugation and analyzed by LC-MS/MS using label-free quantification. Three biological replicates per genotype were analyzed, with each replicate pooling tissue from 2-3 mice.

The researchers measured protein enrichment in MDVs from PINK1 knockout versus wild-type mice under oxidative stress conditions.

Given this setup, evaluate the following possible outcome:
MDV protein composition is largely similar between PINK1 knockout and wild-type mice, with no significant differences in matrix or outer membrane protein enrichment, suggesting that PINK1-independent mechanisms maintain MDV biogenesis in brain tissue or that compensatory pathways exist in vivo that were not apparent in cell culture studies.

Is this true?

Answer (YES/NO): YES